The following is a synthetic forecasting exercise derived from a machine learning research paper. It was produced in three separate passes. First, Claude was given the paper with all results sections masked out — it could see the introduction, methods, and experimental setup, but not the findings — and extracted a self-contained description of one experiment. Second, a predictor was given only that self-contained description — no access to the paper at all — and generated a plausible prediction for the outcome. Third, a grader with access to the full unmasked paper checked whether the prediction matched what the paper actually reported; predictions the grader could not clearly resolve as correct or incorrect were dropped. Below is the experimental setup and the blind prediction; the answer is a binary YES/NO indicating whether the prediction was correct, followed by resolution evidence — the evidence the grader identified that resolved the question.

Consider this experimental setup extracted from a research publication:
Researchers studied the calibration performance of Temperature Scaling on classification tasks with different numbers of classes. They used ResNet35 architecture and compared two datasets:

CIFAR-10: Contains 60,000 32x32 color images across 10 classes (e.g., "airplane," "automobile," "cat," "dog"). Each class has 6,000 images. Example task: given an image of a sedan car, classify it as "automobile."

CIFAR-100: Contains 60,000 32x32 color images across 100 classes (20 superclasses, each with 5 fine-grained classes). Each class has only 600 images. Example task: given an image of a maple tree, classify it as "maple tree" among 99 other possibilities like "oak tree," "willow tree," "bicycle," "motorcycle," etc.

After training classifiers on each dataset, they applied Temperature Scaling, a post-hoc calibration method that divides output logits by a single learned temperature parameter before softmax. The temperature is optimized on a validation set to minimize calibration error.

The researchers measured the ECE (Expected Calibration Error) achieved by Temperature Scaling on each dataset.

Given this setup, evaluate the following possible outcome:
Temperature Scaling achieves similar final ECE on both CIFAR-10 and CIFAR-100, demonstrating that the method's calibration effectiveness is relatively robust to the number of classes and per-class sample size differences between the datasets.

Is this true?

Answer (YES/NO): NO